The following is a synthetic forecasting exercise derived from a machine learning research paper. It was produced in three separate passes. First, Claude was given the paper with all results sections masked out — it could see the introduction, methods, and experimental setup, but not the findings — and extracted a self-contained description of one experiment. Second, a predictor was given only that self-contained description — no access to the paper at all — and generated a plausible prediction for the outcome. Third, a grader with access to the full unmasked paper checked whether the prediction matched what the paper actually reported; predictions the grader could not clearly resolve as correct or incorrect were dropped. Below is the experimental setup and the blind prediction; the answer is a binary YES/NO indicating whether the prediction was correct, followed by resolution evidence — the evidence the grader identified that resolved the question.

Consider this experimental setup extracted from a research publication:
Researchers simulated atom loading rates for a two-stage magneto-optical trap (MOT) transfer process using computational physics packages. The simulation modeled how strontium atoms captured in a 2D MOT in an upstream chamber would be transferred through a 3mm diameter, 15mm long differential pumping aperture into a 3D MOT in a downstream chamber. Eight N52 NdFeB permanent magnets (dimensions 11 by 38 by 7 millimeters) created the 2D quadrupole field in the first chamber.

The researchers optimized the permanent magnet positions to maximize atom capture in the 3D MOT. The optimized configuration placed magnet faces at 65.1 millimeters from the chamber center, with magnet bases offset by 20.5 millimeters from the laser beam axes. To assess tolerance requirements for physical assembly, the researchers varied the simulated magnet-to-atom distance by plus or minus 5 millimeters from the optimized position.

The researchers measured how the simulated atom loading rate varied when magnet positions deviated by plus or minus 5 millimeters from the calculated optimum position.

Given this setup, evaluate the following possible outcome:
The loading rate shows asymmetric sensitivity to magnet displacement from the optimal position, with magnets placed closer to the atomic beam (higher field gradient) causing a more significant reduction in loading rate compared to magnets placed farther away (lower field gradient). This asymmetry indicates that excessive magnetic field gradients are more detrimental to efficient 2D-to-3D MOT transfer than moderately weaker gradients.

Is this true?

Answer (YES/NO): NO